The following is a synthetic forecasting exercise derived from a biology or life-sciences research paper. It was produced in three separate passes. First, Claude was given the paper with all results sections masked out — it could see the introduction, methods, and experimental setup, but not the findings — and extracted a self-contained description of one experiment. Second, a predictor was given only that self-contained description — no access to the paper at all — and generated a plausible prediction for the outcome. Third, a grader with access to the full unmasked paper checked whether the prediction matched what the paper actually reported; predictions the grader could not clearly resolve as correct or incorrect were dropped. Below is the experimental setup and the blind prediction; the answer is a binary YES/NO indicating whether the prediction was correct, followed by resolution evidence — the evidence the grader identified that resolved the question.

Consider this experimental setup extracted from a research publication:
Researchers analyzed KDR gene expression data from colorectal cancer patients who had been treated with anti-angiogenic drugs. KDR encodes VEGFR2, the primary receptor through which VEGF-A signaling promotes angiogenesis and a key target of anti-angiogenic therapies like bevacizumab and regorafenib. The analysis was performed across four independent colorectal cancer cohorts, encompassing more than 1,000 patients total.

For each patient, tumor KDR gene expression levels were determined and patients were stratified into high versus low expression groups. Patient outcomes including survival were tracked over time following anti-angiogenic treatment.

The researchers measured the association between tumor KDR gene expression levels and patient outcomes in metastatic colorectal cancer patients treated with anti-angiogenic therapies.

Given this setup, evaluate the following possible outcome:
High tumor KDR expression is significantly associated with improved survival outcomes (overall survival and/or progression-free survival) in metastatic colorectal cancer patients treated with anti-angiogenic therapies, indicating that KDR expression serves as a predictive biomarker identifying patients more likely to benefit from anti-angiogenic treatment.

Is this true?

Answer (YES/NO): NO